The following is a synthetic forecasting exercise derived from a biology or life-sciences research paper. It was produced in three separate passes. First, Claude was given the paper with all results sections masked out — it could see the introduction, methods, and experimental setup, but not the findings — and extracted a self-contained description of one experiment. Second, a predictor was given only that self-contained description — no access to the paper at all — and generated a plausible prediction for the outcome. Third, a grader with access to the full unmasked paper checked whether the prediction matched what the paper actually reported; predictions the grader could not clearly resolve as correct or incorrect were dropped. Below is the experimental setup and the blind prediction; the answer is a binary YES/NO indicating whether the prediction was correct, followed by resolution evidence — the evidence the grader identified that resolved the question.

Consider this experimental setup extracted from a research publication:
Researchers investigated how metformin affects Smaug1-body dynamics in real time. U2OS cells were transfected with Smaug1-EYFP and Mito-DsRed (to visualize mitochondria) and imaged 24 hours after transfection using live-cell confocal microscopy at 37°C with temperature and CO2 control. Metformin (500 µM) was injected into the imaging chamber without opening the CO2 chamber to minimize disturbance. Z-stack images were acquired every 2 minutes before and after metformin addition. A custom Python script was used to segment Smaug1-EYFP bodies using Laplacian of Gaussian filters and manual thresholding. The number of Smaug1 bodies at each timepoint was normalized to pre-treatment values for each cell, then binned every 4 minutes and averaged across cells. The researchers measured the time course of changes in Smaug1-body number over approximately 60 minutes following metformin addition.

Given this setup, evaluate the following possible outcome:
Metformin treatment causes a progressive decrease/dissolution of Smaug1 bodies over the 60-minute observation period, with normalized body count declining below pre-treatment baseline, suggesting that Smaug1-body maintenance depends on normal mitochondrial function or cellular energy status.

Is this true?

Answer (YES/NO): YES